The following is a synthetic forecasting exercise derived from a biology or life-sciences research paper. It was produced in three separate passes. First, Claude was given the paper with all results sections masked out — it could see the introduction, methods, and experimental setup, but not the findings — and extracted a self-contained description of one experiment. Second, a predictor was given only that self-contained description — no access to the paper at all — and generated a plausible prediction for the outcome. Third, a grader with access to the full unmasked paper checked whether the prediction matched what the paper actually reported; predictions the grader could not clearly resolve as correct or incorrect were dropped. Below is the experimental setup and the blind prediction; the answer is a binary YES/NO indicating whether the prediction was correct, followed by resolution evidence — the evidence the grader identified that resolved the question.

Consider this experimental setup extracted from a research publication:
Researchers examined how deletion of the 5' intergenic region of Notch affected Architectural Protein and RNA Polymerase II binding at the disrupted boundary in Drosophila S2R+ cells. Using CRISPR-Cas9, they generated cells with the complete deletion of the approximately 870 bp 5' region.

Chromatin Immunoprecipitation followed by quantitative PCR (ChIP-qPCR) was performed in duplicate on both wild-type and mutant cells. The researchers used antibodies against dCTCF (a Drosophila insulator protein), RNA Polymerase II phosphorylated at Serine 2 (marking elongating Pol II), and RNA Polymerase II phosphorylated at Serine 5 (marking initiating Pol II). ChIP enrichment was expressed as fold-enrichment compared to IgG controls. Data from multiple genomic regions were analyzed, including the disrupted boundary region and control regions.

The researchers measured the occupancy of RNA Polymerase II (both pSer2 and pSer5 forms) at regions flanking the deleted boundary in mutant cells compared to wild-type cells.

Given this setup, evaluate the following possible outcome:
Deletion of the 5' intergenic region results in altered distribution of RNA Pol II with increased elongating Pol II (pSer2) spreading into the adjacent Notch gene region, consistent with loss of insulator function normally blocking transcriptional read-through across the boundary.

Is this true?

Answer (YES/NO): NO